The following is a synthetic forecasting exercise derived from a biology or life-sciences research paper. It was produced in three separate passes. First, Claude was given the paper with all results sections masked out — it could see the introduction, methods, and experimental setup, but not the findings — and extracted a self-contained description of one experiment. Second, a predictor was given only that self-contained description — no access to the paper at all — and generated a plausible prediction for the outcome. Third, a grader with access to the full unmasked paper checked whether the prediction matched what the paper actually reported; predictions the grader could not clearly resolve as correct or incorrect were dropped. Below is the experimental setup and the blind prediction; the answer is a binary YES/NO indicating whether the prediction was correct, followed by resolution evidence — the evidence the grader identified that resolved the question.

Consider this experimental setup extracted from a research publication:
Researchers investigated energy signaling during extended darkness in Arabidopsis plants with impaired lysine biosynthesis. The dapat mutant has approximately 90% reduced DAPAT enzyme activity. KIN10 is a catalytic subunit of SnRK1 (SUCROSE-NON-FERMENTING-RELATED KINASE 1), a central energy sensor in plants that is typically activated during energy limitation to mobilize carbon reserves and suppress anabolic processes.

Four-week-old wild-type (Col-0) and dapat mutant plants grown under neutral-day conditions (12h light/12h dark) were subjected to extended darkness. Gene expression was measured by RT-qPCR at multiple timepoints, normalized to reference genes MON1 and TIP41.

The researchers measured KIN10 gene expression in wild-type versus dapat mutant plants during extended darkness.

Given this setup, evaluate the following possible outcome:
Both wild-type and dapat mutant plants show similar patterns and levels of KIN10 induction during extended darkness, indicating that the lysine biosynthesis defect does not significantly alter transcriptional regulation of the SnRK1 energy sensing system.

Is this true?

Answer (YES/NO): NO